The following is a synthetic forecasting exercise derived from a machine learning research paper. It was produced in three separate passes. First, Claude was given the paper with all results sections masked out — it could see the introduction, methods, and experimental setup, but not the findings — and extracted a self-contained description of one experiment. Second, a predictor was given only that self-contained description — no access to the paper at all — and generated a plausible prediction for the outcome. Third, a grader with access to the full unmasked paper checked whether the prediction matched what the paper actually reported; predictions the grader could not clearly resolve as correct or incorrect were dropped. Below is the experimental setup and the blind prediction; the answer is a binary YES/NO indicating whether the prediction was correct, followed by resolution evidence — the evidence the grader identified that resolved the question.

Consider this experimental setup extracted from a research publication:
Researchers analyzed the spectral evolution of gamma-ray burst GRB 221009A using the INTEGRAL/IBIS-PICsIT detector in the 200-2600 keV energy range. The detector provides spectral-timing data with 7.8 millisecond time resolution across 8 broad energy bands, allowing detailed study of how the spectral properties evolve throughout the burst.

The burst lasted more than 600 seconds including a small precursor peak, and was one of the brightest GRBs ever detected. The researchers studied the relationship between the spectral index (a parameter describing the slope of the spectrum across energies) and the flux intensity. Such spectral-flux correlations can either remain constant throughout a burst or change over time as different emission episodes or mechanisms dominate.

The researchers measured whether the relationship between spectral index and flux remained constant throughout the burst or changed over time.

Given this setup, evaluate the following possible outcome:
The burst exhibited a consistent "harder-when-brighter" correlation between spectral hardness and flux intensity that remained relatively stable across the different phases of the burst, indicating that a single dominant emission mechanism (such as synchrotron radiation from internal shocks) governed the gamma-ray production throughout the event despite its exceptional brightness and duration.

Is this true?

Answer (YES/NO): NO